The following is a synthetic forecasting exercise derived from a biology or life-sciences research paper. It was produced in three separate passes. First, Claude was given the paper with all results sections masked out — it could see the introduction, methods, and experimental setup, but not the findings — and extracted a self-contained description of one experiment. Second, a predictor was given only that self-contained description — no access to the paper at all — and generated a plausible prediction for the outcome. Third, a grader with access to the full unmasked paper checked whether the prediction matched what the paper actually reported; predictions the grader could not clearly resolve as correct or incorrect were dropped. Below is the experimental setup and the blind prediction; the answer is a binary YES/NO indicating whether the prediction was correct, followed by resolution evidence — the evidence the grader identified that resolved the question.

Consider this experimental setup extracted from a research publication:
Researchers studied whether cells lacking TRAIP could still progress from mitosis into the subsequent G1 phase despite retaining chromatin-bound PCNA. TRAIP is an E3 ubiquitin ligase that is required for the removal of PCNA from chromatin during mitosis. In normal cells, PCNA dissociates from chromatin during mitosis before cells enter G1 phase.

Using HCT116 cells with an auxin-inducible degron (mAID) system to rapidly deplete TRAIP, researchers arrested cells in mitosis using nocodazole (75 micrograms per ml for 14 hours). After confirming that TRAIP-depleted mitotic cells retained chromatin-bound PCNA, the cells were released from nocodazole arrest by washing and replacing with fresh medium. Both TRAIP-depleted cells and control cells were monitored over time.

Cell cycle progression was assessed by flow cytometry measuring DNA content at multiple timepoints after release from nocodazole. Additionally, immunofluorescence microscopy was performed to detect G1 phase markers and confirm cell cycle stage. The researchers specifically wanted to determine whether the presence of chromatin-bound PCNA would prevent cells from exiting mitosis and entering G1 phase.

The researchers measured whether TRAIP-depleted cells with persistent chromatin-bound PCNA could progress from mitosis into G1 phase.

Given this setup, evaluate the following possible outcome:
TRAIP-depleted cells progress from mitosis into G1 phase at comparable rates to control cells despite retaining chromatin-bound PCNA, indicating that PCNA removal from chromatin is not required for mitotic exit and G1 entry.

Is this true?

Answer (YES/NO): NO